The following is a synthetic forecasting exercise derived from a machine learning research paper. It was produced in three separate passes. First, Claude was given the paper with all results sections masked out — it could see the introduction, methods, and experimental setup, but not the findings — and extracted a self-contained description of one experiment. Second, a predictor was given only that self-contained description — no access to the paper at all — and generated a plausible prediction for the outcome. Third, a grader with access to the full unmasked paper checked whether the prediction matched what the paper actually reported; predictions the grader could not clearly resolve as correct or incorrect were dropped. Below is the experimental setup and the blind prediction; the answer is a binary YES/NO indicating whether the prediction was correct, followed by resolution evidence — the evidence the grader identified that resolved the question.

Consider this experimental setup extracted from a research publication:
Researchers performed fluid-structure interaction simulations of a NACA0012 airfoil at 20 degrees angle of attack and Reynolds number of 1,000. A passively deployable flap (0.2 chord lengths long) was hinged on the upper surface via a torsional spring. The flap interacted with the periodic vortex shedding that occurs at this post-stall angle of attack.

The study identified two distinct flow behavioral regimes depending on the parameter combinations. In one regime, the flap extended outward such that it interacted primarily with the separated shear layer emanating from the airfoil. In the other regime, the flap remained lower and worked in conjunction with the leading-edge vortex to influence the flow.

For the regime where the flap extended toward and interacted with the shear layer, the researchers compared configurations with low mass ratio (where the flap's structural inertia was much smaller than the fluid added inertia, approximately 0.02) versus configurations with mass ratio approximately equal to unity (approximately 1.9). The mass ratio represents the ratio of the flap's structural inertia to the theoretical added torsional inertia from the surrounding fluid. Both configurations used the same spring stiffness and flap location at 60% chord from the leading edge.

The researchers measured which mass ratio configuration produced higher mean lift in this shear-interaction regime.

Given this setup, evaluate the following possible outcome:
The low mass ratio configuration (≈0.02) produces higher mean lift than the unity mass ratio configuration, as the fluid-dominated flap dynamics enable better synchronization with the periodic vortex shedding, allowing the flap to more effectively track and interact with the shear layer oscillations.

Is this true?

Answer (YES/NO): NO